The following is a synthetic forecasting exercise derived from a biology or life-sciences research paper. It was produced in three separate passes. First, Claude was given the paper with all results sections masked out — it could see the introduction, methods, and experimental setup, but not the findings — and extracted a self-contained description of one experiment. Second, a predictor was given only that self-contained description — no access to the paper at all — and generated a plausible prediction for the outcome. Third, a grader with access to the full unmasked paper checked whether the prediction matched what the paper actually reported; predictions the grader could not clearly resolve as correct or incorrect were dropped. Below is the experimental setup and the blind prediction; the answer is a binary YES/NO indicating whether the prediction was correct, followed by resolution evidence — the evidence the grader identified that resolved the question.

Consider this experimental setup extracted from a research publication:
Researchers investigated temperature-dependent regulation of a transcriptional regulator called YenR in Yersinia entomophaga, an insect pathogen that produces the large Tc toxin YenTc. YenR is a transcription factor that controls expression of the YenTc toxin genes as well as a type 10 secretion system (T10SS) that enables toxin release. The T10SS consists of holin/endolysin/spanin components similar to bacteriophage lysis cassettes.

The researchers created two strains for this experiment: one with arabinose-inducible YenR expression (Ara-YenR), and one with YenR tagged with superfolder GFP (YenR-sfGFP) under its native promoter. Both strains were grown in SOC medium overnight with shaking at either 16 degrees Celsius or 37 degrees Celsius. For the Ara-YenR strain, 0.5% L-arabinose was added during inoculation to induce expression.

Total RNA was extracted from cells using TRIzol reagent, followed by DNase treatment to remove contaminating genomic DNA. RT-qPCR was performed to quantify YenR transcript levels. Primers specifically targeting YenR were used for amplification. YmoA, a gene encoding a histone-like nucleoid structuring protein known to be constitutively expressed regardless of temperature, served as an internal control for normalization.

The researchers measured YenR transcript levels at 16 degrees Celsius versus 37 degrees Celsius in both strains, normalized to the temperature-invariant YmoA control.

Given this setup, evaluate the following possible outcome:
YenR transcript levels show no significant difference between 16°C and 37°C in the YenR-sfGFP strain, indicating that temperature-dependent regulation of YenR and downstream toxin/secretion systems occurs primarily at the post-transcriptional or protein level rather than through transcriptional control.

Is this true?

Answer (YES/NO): NO